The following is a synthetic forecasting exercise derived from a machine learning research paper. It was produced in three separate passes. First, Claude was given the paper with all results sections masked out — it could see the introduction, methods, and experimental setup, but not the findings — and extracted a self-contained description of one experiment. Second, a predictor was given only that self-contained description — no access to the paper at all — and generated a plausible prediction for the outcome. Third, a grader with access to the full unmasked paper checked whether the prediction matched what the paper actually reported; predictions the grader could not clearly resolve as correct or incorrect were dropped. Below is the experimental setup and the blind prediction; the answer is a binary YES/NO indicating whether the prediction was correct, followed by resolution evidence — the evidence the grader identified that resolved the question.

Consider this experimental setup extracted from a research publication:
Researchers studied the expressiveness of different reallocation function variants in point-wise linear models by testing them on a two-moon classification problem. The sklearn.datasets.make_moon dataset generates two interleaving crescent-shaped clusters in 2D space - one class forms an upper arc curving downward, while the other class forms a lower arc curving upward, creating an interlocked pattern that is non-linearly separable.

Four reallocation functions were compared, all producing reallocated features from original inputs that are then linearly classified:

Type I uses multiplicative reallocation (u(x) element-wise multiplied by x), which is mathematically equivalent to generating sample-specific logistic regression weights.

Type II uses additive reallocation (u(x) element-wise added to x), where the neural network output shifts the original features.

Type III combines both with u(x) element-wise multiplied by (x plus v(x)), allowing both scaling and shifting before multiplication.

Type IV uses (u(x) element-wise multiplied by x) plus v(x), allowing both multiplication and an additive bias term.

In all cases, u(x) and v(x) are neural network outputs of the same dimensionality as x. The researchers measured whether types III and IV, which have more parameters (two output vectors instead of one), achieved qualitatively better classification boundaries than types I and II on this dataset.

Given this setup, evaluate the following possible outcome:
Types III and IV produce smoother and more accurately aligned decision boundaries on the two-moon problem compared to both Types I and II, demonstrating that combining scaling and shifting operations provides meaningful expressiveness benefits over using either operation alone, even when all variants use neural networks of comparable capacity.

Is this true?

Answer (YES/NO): NO